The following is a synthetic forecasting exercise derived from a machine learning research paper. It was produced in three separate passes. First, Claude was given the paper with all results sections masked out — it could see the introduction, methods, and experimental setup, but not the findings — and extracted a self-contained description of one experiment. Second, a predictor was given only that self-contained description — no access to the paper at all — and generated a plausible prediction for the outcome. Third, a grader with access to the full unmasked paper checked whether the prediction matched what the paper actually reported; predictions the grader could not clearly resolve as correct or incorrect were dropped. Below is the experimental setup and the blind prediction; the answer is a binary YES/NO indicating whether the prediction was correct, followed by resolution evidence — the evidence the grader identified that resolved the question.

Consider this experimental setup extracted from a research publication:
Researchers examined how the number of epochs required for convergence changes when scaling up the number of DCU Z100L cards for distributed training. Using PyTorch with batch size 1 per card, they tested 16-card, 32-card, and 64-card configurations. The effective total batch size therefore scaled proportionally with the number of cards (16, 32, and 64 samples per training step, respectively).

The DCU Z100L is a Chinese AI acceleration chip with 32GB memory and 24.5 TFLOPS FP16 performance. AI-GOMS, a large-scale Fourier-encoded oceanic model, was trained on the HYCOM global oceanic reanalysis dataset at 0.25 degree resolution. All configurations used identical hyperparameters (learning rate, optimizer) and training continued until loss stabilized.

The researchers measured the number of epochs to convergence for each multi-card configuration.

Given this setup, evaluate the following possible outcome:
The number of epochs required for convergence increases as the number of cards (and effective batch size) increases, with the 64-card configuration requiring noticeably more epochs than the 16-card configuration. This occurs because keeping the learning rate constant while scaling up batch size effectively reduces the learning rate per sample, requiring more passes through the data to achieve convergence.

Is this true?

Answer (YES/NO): NO